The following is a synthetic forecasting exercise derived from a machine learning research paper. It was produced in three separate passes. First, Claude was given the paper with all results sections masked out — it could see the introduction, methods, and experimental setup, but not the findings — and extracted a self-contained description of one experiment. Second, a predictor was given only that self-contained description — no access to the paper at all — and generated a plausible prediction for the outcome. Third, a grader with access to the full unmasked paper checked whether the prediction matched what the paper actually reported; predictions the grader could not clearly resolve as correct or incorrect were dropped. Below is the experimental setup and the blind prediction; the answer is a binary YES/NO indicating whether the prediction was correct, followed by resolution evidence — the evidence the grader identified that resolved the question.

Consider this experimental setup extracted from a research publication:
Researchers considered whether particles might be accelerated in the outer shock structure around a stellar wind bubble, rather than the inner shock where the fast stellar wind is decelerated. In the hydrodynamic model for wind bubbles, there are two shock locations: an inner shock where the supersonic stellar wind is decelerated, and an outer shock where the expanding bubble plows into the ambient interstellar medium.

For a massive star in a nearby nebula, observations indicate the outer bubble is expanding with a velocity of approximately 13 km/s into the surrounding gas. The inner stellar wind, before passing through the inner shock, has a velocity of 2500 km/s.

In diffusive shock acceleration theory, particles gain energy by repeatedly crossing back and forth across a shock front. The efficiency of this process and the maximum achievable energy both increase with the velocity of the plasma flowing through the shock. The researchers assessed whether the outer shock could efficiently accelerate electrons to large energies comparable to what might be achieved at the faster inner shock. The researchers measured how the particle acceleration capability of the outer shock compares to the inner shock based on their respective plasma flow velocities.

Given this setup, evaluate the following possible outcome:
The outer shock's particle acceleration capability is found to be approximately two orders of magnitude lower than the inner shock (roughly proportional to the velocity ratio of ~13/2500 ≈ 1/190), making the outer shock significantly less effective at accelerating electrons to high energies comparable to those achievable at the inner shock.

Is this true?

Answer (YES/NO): NO